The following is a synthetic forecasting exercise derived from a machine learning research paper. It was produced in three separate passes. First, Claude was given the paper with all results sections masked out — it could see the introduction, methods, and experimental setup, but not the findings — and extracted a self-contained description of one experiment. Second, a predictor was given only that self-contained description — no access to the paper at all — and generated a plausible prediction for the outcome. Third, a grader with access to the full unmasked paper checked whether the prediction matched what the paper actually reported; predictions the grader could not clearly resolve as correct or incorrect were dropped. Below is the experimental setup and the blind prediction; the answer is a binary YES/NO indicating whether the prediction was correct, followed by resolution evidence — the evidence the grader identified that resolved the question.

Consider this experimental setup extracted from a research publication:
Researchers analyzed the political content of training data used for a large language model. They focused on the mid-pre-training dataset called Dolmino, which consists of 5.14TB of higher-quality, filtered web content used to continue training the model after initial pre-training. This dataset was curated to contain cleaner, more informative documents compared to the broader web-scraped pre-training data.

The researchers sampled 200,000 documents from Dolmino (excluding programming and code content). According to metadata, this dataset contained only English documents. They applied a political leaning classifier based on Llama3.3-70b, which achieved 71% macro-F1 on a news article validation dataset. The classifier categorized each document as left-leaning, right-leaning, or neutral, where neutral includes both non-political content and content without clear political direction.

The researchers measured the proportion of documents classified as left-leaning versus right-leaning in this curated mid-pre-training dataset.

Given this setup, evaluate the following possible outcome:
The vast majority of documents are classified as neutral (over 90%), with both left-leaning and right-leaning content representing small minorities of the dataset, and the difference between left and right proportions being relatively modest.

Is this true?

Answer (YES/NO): NO